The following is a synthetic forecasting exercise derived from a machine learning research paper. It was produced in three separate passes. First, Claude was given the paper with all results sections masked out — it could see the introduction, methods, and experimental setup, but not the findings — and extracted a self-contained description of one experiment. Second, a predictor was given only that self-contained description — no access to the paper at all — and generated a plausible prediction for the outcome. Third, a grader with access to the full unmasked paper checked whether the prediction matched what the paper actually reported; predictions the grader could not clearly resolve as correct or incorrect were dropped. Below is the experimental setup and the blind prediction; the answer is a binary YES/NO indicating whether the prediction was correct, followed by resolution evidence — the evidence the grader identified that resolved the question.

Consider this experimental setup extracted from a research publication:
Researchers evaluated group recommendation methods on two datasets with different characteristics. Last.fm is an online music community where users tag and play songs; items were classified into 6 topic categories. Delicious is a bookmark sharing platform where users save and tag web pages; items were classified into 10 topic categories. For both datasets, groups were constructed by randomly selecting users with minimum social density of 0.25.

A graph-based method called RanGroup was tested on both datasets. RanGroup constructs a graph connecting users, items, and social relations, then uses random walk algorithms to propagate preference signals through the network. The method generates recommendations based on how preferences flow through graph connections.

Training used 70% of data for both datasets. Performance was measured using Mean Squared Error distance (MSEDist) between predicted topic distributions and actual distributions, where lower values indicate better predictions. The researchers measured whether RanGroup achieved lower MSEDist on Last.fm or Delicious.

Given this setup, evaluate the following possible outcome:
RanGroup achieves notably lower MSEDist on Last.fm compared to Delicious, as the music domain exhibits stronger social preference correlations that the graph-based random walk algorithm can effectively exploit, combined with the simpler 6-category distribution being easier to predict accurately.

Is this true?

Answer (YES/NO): NO